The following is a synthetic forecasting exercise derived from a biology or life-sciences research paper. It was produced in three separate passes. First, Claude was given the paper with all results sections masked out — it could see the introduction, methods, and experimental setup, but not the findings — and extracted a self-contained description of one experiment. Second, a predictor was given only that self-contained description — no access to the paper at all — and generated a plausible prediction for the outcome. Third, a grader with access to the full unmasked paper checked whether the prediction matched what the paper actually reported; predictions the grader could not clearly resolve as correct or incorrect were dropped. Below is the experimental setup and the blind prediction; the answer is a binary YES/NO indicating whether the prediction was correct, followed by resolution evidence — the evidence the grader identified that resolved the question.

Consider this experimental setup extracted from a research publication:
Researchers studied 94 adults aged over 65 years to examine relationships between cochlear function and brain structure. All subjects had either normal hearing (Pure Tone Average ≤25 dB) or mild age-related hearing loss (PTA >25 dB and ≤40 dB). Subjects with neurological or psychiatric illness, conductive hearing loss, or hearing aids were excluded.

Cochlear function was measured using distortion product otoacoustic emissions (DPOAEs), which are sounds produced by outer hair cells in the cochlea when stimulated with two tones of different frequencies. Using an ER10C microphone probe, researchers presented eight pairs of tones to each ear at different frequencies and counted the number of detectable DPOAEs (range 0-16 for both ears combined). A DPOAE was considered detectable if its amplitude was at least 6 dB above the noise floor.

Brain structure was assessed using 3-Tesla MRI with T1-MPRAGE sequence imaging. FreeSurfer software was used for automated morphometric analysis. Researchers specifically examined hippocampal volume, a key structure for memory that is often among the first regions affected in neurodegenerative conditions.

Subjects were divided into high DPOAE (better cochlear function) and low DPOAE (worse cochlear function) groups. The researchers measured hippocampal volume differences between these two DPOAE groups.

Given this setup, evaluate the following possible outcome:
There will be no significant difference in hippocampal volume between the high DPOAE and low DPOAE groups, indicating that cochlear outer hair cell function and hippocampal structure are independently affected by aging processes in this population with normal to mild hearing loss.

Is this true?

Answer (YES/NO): NO